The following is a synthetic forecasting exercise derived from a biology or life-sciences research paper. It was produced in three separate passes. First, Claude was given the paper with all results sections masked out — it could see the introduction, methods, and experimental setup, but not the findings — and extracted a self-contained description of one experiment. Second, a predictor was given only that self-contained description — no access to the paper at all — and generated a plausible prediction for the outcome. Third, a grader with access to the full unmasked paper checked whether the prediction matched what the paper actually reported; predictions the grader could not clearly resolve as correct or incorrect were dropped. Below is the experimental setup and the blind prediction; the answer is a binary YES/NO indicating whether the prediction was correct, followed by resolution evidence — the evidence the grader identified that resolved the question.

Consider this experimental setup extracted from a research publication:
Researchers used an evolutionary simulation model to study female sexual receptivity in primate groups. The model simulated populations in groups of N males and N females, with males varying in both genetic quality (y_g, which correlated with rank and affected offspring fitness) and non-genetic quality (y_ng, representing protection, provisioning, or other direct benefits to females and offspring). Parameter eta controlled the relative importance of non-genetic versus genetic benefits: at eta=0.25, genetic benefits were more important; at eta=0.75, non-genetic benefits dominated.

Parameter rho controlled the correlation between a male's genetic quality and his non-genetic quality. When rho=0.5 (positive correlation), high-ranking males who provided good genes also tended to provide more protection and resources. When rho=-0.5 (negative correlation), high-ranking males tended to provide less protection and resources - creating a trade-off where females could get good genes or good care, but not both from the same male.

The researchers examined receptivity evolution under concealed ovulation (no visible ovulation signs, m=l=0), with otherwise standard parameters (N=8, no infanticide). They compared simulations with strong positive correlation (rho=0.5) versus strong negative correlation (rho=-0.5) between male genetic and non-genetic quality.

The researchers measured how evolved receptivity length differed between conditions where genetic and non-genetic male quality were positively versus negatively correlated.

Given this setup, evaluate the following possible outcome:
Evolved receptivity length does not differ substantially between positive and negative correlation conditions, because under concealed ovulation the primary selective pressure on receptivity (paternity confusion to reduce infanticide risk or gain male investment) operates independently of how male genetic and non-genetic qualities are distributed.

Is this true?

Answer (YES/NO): YES